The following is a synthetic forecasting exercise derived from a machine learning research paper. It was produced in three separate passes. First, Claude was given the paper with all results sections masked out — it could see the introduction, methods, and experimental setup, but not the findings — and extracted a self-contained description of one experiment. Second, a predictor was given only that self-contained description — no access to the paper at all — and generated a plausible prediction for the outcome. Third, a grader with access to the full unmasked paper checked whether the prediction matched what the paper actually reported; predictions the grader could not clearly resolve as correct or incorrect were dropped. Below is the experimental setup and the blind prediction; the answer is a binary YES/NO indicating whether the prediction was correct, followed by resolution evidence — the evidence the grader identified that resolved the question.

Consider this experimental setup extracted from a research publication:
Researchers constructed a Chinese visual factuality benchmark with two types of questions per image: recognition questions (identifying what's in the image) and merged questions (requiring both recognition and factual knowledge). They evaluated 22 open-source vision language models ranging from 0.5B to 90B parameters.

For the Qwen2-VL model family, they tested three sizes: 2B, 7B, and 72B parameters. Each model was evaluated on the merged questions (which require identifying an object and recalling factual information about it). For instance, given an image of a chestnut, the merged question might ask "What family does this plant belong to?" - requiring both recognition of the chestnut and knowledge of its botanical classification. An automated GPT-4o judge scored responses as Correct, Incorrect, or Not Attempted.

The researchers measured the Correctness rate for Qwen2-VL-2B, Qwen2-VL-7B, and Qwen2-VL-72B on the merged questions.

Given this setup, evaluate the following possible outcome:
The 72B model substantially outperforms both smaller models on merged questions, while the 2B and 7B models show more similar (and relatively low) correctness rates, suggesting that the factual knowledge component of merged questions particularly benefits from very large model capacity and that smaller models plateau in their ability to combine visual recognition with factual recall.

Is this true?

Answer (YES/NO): NO